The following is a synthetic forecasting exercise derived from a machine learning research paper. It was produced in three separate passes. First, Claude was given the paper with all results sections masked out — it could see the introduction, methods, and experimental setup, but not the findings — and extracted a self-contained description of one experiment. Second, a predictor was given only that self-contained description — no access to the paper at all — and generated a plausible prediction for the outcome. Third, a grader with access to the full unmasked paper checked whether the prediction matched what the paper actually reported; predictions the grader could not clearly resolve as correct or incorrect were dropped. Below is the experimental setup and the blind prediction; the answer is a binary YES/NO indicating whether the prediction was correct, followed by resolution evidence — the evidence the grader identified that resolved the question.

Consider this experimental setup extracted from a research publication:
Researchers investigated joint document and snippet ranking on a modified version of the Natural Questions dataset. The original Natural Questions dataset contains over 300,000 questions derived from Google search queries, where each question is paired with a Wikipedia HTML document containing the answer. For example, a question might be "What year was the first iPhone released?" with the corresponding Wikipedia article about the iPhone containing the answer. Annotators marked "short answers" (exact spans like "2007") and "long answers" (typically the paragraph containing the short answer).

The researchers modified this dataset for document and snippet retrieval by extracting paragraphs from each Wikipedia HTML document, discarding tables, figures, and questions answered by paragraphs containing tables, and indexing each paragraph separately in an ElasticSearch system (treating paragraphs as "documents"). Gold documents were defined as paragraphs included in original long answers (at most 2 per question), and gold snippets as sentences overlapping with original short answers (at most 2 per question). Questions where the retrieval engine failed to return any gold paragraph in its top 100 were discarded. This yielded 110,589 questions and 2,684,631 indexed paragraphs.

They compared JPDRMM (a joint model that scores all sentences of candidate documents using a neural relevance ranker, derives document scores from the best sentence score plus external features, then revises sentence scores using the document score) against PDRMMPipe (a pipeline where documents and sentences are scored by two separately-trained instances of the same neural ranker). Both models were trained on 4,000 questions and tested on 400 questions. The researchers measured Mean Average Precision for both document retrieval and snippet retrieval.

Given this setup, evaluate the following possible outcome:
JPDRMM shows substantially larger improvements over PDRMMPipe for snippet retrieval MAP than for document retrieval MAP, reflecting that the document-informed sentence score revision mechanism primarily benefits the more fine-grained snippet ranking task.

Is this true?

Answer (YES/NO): NO